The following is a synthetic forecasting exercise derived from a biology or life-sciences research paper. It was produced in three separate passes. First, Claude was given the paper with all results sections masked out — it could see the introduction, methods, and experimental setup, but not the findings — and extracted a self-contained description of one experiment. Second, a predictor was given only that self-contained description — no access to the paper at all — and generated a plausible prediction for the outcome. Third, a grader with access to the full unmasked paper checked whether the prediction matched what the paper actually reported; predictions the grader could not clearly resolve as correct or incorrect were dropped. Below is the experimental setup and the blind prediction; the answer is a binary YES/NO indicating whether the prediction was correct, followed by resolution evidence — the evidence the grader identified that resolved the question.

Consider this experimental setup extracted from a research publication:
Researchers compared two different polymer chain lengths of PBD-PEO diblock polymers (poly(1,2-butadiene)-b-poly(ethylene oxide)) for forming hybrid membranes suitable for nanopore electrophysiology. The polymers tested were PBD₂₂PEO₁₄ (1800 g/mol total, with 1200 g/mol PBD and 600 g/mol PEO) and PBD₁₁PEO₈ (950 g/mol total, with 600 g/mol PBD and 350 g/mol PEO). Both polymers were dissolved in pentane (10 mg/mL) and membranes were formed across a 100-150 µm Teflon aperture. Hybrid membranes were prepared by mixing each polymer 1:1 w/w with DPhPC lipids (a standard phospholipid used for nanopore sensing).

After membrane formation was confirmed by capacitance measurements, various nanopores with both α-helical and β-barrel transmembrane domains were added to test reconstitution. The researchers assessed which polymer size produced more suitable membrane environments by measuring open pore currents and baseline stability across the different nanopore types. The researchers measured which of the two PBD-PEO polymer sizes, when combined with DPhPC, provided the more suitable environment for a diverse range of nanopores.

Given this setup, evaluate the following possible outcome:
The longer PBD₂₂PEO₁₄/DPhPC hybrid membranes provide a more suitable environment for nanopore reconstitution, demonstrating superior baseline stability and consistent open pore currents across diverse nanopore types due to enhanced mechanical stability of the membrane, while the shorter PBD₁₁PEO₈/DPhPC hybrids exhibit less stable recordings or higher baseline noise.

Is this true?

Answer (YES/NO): NO